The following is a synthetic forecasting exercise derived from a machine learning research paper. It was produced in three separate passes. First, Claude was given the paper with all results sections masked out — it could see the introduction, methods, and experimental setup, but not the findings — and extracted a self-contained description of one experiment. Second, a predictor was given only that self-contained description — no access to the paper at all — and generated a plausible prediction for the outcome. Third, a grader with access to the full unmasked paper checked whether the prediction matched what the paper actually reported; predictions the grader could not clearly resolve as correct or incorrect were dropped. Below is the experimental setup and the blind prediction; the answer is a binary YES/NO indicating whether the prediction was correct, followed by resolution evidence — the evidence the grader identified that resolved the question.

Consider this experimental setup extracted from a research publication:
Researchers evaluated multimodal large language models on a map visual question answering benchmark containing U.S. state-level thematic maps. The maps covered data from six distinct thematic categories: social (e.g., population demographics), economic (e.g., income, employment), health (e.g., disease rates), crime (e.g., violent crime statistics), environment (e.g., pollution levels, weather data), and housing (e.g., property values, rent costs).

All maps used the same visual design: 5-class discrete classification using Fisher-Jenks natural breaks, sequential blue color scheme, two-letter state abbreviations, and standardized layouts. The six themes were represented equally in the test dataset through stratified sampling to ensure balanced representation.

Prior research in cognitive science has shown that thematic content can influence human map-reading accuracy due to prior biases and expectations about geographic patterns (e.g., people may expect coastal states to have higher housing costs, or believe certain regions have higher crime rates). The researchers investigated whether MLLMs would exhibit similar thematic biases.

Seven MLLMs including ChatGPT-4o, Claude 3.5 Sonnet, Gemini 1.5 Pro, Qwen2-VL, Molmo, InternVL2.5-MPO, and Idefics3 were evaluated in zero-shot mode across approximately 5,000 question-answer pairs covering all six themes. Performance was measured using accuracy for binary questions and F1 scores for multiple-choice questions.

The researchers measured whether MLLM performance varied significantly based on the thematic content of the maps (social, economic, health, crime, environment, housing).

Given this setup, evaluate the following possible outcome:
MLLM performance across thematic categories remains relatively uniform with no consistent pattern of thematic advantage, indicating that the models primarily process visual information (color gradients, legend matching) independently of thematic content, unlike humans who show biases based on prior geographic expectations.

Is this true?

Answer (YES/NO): NO